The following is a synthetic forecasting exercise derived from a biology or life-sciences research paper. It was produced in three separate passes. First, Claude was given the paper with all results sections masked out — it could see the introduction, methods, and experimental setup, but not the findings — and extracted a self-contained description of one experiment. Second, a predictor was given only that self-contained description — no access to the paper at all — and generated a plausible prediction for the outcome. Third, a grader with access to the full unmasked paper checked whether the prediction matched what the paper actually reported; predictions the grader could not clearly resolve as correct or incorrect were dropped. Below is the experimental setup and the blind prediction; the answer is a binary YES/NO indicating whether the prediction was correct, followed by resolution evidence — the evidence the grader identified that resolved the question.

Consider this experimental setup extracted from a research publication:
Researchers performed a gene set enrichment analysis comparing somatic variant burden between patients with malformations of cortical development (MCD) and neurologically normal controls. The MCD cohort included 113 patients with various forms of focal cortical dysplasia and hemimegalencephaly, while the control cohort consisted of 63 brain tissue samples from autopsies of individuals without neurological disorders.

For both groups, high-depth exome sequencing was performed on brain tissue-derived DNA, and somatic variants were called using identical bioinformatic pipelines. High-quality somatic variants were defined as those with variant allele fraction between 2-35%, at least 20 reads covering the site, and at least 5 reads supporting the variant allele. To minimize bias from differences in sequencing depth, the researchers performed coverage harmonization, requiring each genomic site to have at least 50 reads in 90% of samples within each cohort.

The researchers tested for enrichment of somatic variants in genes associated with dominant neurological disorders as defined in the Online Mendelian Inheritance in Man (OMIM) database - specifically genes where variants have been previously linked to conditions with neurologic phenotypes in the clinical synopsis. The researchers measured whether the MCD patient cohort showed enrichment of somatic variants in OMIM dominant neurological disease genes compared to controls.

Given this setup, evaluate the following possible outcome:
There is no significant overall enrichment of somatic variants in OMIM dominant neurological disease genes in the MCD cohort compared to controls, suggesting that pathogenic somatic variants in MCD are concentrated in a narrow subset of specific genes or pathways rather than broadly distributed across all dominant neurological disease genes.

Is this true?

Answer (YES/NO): NO